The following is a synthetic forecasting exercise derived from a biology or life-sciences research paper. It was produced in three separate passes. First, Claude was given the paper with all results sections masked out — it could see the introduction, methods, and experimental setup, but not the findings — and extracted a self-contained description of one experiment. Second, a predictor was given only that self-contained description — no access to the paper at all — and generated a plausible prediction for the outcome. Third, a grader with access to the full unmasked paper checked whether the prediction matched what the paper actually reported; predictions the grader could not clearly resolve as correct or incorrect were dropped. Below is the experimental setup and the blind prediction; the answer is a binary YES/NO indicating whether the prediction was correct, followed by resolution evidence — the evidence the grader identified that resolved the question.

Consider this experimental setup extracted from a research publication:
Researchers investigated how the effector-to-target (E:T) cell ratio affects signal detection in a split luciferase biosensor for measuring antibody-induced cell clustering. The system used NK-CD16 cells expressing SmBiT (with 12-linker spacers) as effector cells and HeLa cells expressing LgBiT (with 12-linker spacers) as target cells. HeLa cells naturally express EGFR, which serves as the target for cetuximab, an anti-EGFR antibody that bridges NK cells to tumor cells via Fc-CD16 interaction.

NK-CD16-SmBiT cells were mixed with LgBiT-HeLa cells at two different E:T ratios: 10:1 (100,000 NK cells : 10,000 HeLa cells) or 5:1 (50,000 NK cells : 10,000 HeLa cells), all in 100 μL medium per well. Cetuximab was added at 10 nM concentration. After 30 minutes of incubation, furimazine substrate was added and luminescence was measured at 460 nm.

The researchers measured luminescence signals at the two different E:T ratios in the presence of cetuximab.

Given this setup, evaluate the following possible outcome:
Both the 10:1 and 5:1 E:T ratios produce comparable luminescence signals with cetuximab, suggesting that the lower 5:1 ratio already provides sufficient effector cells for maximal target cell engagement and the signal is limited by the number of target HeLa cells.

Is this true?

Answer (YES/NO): NO